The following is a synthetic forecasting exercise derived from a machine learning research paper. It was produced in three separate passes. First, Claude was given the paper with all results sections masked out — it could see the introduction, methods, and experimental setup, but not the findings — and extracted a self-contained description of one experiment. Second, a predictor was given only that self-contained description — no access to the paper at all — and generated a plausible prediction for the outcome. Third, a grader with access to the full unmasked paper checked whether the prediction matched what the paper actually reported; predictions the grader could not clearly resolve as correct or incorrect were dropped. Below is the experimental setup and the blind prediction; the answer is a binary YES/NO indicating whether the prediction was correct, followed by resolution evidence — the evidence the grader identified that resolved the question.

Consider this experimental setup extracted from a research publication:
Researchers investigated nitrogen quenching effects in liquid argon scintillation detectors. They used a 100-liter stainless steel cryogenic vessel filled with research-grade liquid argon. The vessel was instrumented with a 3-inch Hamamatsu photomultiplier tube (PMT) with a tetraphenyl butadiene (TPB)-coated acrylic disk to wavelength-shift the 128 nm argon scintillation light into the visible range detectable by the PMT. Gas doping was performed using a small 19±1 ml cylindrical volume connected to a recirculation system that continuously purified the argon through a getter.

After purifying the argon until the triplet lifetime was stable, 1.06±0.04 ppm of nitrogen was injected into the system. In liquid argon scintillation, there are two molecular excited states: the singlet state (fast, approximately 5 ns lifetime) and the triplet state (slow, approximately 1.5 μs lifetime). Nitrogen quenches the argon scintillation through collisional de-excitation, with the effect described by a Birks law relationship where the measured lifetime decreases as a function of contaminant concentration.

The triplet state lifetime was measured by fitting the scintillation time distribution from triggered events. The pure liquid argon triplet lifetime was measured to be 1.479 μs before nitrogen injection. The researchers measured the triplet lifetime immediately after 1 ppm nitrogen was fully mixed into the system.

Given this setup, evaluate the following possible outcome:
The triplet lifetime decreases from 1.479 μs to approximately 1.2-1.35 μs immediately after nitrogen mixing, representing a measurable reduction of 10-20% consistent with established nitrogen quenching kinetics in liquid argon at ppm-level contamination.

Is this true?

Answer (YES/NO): YES